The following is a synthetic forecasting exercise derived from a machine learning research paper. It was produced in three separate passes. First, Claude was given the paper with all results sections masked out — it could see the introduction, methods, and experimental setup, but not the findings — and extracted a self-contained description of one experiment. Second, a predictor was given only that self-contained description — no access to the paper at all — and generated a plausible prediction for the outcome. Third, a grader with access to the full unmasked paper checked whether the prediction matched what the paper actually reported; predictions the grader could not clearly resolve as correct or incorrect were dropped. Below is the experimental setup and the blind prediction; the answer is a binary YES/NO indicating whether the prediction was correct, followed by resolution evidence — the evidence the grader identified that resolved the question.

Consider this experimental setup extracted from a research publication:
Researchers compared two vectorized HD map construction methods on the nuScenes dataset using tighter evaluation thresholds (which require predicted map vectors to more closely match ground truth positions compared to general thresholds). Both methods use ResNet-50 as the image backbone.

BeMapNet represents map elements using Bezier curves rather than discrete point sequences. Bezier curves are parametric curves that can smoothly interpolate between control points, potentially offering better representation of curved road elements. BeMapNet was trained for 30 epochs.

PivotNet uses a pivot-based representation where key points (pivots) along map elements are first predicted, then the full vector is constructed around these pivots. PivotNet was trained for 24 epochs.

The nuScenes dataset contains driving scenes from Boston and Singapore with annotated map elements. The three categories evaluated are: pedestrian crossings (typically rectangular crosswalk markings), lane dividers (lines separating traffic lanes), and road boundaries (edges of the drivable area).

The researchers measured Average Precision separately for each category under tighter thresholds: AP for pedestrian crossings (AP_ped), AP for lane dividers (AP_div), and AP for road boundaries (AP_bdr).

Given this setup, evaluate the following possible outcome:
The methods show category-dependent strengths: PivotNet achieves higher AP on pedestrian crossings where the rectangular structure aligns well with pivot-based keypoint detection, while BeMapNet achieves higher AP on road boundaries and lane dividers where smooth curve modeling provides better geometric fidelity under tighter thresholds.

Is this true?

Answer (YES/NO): NO